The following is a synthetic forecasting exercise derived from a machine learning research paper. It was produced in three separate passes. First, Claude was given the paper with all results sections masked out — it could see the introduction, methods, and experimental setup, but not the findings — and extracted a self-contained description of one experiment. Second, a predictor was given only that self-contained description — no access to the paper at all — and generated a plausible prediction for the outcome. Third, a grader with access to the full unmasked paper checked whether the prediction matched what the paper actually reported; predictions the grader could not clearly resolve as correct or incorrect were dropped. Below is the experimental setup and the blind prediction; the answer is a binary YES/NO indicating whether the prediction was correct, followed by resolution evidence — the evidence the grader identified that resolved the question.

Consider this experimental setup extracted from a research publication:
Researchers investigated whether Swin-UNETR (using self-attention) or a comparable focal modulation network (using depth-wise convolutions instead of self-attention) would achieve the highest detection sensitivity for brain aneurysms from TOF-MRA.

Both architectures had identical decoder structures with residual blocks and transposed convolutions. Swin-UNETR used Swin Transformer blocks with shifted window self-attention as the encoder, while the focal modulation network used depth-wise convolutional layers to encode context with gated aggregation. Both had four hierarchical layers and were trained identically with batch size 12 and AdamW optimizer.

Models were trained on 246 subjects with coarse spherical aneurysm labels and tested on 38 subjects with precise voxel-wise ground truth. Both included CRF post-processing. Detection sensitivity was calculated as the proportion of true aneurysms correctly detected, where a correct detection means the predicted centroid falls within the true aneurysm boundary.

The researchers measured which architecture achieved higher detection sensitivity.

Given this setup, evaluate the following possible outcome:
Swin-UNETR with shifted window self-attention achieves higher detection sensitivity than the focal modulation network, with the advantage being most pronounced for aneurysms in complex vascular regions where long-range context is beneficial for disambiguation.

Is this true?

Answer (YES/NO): NO